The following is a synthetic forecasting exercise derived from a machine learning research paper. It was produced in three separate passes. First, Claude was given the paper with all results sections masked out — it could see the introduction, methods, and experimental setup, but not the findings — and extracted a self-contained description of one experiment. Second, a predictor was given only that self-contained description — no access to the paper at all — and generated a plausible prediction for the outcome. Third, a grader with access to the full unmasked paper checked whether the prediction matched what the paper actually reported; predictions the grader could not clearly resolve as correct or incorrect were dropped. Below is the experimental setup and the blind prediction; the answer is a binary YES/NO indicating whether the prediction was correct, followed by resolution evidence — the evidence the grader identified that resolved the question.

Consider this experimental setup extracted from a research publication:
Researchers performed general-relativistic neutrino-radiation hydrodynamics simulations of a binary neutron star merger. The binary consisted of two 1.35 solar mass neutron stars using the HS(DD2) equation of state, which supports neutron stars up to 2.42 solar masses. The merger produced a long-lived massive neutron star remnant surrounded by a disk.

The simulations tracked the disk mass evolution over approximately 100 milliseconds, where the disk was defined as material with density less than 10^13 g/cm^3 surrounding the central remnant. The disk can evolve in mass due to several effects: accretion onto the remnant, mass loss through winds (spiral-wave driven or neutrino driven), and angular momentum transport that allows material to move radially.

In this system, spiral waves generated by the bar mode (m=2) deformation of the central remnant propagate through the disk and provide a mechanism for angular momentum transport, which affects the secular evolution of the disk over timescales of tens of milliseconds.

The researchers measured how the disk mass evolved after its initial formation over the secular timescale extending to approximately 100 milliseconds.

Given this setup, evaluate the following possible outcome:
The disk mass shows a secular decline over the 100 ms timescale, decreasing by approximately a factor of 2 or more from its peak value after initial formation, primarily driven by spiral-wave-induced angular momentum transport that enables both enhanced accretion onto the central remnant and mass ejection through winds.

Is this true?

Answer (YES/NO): NO